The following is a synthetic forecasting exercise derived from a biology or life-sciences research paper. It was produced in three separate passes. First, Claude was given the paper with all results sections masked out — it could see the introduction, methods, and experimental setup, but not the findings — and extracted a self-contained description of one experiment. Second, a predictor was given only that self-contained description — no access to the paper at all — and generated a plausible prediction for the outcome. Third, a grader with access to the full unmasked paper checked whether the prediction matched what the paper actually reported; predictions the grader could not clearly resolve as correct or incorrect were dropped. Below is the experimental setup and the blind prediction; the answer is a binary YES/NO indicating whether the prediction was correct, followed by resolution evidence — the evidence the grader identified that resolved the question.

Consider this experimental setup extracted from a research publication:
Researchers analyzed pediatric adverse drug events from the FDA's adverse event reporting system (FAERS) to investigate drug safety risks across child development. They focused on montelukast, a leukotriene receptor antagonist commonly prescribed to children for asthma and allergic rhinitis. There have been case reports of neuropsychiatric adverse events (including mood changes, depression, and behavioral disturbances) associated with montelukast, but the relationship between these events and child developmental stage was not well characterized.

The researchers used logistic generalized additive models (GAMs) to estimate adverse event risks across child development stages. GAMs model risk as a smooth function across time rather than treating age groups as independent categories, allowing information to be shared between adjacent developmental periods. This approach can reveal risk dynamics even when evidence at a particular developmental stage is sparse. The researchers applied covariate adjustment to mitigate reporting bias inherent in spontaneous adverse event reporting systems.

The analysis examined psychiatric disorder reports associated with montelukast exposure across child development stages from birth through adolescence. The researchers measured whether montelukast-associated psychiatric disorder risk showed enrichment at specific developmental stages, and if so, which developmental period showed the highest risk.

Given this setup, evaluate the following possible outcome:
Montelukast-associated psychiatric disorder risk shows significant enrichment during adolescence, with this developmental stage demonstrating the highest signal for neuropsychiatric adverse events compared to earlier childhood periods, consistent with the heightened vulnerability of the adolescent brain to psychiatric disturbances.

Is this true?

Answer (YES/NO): NO